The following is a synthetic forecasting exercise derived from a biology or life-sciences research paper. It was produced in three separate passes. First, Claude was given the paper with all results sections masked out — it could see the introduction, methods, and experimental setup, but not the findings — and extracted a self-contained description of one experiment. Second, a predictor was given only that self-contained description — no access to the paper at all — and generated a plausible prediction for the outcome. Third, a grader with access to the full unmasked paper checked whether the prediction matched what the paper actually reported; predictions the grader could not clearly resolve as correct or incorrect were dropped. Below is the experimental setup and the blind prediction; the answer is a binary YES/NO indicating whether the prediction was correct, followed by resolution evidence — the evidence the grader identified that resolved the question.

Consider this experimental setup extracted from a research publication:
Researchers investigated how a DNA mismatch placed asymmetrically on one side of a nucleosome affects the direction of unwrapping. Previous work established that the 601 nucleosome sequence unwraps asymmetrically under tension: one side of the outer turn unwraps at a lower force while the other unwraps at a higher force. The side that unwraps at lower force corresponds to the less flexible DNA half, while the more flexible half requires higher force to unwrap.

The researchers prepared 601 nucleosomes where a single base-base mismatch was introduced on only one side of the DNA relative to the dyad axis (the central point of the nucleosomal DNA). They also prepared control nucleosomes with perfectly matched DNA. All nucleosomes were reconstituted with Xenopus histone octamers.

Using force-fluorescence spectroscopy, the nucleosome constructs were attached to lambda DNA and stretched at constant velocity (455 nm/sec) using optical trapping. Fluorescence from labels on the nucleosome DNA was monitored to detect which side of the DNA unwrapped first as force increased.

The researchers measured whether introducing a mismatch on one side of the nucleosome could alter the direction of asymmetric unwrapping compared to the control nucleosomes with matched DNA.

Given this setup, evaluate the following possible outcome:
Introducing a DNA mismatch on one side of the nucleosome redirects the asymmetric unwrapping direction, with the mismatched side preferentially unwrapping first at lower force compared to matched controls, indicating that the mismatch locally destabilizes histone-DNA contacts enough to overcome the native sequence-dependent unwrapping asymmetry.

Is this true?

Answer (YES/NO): NO